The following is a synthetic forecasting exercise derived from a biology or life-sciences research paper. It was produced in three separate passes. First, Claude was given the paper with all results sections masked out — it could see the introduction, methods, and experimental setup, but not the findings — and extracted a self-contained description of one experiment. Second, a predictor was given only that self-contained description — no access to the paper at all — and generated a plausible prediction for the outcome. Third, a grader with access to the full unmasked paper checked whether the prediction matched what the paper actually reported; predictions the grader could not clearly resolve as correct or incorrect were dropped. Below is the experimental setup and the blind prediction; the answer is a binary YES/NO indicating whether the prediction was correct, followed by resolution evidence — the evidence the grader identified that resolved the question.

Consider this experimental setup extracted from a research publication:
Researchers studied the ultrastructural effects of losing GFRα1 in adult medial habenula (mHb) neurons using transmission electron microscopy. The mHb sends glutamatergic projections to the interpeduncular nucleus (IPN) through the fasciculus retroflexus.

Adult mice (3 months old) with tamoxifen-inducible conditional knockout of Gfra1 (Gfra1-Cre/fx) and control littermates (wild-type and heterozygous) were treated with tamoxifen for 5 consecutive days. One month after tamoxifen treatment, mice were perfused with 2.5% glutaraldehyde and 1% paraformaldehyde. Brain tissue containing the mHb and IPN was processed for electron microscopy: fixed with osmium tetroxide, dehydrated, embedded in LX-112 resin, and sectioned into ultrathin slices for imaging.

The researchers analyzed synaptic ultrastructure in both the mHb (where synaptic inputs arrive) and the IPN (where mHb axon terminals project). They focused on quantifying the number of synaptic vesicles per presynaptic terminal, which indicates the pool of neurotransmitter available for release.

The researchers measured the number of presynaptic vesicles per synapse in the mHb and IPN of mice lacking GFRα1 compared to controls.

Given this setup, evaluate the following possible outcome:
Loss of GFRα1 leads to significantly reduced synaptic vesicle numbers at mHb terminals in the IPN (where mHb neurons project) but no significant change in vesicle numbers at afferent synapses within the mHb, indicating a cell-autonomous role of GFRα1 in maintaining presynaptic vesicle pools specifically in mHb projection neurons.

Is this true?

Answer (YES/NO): NO